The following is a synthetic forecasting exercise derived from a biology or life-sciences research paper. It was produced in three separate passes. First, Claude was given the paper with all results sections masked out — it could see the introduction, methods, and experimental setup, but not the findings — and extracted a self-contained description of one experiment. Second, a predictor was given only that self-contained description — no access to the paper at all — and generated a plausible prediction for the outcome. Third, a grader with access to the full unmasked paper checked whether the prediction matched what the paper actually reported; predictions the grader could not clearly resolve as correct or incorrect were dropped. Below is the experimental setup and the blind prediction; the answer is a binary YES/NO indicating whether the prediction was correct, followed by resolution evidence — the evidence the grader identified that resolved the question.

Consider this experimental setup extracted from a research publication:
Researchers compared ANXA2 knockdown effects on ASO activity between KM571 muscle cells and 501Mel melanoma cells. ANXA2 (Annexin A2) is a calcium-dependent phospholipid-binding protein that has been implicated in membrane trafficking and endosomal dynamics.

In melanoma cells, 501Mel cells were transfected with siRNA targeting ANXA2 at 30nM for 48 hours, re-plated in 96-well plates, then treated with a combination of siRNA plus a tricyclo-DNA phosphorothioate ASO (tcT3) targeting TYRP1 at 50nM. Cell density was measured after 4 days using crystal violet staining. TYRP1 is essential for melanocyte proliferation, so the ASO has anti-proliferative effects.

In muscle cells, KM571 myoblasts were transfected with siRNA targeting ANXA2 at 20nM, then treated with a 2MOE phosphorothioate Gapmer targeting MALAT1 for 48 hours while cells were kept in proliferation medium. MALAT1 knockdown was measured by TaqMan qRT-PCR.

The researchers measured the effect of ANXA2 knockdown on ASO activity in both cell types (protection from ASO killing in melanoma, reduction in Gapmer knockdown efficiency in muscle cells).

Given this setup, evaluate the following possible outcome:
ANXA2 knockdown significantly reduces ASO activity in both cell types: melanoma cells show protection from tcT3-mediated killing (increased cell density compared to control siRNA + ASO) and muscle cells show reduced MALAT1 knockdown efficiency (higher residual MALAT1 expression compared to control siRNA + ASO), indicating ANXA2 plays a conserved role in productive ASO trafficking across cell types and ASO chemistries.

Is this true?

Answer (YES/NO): NO